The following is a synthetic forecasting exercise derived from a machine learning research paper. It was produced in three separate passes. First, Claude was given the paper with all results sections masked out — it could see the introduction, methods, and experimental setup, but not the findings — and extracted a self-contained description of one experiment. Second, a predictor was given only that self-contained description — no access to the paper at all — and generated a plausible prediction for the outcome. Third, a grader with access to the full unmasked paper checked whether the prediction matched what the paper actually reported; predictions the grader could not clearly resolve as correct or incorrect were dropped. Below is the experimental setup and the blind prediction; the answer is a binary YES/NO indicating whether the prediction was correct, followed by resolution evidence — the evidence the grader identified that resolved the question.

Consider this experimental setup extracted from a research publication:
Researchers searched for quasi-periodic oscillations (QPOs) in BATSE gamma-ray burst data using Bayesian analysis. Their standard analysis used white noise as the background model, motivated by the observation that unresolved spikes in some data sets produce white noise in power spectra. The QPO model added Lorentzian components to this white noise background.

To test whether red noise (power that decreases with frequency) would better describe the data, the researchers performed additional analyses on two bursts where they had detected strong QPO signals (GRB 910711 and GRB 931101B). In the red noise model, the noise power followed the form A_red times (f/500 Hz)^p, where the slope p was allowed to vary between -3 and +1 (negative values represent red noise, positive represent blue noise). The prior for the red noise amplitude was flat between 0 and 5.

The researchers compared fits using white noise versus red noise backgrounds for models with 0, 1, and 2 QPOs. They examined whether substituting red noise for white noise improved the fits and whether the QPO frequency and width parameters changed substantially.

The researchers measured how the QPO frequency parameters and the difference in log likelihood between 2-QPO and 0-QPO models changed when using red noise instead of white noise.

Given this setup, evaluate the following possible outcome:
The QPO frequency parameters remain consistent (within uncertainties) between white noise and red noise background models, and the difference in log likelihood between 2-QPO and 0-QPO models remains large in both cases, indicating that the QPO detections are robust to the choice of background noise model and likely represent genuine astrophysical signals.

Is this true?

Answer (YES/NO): YES